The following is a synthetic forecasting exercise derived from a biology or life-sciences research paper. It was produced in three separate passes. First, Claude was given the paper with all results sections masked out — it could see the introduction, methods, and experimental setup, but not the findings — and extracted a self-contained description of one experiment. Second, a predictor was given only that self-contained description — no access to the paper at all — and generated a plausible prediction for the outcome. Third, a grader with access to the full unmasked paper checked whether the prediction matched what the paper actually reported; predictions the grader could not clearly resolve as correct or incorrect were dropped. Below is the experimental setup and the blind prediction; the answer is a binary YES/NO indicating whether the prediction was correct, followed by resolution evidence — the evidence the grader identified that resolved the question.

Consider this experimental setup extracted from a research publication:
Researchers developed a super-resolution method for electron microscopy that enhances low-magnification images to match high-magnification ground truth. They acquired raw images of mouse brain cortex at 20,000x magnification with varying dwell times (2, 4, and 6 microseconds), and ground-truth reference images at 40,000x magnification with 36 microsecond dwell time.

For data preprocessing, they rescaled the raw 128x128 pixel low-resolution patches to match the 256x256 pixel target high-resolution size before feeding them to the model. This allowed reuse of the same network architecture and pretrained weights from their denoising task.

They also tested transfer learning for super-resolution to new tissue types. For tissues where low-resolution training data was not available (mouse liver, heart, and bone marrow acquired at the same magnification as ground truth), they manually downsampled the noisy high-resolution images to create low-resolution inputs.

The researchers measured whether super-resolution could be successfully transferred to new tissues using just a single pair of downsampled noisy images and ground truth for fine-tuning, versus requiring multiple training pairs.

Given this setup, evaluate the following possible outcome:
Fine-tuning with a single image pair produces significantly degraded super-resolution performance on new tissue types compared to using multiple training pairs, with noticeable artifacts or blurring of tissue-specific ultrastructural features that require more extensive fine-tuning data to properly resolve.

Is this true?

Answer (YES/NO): NO